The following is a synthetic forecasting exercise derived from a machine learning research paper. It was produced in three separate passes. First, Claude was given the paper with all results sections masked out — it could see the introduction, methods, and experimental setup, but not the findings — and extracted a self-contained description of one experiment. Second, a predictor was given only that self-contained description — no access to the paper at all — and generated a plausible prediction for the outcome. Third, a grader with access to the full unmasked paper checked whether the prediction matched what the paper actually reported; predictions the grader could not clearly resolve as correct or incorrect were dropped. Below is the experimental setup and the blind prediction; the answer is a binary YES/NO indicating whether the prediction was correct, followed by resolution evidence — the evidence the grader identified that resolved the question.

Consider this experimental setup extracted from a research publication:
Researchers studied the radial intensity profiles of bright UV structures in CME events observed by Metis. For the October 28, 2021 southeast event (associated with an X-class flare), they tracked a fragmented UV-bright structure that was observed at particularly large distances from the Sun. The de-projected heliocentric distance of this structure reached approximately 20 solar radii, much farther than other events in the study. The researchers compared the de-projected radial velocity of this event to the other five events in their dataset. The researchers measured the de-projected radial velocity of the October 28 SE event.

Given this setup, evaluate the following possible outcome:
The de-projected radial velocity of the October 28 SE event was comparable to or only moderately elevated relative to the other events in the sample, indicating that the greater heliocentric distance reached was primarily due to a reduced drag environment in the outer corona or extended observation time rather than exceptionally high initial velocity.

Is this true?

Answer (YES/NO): NO